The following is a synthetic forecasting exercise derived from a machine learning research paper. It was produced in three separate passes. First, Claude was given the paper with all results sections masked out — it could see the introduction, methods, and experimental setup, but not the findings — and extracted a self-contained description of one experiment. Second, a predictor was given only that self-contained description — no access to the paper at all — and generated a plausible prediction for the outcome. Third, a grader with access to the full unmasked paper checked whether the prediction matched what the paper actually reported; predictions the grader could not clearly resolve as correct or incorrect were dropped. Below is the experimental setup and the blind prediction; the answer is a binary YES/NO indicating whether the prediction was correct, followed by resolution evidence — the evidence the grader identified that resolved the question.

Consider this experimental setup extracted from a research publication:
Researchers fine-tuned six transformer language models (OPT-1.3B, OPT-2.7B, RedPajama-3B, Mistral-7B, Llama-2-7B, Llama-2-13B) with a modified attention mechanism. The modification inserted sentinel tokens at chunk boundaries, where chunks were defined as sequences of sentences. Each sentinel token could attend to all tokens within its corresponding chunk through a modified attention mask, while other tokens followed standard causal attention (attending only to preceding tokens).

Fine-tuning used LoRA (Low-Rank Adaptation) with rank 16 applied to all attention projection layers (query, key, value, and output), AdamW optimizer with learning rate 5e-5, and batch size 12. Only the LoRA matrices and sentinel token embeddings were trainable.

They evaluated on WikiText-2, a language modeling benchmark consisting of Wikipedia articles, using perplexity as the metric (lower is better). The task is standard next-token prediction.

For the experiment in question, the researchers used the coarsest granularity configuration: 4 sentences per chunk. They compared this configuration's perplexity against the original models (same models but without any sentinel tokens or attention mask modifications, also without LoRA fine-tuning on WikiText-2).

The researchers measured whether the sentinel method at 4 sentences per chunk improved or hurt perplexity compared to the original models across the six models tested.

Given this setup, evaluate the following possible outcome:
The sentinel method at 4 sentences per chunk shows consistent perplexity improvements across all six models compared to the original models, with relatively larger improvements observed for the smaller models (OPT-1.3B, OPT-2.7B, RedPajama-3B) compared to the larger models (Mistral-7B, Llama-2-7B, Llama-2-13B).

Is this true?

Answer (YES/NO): NO